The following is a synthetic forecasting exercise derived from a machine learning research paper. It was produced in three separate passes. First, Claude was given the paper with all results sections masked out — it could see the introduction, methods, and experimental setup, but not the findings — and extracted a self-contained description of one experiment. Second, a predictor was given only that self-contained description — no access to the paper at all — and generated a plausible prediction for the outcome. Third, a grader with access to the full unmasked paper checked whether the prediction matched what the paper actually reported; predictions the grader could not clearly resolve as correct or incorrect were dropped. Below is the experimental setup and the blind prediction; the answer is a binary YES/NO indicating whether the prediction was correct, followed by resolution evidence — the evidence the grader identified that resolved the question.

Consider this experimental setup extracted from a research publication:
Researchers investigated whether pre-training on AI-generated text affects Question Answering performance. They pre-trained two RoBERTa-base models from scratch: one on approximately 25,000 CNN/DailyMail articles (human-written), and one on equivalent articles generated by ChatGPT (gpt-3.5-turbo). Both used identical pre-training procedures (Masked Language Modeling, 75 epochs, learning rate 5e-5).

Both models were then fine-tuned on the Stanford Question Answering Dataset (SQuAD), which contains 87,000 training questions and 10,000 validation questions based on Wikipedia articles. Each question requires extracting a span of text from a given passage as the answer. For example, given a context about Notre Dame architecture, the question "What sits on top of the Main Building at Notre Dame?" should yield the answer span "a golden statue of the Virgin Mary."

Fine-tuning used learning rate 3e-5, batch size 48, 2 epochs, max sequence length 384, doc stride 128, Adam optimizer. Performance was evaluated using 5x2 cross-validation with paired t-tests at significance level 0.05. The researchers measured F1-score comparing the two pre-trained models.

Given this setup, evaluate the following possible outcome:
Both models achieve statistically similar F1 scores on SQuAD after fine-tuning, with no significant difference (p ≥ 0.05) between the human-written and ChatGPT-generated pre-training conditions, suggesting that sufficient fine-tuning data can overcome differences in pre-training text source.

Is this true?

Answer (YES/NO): YES